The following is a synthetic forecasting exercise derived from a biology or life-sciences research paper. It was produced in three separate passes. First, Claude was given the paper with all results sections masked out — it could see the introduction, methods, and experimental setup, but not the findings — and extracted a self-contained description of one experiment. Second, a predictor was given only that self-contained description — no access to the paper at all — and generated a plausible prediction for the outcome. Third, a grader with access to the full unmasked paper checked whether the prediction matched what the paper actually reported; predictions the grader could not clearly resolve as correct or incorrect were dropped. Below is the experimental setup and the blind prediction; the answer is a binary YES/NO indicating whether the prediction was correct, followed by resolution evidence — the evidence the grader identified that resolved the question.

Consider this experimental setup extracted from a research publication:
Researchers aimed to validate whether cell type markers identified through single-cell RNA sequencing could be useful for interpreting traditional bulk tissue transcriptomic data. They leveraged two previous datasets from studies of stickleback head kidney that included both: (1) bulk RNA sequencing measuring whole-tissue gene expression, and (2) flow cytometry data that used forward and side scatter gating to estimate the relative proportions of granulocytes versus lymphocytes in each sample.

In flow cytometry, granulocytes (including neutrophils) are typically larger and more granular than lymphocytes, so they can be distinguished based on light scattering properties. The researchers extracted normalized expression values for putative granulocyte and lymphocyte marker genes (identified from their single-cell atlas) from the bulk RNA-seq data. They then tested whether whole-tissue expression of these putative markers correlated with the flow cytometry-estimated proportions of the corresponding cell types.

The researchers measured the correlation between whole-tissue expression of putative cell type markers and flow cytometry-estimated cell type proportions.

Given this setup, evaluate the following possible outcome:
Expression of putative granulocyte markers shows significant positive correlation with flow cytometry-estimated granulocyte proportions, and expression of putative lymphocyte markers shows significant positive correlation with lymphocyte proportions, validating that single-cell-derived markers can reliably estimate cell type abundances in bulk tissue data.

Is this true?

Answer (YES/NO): NO